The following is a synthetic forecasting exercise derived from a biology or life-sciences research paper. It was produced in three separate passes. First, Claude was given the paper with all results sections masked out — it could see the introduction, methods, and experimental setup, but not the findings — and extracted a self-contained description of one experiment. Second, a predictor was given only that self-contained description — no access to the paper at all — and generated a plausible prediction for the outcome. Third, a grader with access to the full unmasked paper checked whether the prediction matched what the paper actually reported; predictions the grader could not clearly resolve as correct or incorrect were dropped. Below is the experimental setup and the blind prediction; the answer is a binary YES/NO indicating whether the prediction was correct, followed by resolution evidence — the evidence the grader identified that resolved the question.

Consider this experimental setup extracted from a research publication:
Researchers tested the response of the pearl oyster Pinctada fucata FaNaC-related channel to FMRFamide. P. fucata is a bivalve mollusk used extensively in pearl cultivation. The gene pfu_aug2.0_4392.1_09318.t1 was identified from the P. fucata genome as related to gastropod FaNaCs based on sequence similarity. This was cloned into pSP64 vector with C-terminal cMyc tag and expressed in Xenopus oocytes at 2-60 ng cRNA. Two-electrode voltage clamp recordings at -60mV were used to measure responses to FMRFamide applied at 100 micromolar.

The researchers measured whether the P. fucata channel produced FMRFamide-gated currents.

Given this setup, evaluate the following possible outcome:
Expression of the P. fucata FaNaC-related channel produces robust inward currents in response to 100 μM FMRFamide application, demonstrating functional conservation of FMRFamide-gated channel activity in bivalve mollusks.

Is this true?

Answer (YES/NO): NO